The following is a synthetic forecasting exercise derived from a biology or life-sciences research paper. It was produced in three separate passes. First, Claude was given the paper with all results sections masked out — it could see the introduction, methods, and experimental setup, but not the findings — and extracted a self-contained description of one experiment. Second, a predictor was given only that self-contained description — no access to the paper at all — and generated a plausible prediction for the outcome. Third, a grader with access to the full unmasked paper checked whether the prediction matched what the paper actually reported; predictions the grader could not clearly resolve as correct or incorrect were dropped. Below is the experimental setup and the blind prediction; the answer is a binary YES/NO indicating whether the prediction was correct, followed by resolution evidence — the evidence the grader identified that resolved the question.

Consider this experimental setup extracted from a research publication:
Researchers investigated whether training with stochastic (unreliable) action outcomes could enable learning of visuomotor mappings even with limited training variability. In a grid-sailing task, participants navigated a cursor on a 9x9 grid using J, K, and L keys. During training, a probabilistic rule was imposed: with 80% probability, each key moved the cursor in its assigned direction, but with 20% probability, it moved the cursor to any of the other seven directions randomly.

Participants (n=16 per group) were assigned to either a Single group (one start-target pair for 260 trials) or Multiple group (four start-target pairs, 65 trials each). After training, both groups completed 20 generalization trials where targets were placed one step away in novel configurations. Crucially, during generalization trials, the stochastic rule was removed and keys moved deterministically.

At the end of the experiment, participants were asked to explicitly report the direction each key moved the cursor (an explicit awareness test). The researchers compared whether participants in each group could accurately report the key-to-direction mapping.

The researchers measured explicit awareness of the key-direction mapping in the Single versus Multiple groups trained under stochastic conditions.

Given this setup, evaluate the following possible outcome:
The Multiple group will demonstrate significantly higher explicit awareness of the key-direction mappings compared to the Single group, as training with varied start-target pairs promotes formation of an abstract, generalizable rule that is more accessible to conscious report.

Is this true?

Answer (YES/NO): NO